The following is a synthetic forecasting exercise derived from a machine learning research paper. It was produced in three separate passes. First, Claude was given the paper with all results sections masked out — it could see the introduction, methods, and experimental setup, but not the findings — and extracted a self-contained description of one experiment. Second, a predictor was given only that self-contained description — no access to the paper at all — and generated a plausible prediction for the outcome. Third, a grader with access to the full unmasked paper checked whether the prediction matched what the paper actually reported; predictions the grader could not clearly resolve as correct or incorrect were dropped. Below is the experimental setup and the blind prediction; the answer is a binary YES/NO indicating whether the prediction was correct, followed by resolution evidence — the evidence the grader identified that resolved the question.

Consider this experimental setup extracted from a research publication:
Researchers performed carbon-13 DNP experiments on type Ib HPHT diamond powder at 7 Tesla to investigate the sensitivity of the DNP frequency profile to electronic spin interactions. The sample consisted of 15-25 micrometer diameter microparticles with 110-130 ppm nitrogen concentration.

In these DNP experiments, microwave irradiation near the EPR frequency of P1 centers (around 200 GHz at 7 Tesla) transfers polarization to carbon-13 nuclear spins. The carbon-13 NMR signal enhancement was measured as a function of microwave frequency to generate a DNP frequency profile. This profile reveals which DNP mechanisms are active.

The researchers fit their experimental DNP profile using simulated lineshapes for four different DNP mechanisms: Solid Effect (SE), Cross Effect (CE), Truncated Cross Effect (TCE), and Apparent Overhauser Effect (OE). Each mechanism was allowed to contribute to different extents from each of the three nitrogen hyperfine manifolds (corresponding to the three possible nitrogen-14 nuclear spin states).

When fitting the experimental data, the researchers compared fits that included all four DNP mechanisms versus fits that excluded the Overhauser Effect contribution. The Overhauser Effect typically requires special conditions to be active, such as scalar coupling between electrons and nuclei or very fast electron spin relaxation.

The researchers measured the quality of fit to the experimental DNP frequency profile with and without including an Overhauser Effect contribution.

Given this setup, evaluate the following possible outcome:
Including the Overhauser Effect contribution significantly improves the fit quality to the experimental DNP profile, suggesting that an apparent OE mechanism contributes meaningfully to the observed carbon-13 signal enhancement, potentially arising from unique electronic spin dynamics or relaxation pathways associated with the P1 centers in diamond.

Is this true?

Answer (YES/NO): YES